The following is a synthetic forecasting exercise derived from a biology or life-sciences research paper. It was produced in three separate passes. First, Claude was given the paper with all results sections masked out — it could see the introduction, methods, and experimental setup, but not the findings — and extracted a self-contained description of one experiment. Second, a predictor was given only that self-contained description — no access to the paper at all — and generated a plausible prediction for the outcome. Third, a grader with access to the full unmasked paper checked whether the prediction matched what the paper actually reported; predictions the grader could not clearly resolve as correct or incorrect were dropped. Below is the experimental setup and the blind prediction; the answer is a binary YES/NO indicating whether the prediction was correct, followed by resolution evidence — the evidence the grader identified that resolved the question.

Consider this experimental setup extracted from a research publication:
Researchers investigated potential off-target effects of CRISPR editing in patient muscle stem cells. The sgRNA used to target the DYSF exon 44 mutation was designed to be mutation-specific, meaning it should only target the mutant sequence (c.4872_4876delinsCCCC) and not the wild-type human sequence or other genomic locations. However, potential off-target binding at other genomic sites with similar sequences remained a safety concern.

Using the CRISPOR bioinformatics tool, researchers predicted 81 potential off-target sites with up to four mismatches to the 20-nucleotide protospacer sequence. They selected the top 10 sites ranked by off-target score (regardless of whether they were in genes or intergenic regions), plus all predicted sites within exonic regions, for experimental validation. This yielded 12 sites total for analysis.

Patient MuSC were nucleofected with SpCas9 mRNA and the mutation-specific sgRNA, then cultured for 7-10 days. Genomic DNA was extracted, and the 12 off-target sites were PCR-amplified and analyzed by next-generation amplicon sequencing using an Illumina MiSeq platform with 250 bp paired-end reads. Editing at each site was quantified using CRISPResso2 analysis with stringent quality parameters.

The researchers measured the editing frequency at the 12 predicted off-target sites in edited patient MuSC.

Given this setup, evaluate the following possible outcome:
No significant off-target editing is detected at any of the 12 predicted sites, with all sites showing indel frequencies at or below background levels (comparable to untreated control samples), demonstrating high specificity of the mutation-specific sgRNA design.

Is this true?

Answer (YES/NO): NO